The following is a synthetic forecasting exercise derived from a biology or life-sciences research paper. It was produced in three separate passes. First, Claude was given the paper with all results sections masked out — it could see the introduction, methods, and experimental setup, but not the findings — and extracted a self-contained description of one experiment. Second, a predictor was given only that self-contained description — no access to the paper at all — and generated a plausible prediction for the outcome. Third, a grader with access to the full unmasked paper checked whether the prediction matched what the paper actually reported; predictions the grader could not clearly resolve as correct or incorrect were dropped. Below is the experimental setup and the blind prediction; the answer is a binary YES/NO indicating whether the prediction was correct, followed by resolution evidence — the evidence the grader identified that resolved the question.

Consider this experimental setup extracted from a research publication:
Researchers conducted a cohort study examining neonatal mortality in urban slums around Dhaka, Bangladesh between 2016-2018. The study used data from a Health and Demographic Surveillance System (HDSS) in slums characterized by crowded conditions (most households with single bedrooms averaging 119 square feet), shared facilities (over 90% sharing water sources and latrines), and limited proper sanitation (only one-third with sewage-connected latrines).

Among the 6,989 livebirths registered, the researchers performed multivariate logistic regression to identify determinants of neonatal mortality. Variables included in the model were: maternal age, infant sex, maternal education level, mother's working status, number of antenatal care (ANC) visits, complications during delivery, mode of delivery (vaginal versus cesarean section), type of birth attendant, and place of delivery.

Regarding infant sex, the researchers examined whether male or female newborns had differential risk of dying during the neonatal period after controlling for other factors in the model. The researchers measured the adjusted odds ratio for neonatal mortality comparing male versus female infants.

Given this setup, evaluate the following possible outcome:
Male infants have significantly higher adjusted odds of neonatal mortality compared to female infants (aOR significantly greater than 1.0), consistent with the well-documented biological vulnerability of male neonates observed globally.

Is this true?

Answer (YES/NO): YES